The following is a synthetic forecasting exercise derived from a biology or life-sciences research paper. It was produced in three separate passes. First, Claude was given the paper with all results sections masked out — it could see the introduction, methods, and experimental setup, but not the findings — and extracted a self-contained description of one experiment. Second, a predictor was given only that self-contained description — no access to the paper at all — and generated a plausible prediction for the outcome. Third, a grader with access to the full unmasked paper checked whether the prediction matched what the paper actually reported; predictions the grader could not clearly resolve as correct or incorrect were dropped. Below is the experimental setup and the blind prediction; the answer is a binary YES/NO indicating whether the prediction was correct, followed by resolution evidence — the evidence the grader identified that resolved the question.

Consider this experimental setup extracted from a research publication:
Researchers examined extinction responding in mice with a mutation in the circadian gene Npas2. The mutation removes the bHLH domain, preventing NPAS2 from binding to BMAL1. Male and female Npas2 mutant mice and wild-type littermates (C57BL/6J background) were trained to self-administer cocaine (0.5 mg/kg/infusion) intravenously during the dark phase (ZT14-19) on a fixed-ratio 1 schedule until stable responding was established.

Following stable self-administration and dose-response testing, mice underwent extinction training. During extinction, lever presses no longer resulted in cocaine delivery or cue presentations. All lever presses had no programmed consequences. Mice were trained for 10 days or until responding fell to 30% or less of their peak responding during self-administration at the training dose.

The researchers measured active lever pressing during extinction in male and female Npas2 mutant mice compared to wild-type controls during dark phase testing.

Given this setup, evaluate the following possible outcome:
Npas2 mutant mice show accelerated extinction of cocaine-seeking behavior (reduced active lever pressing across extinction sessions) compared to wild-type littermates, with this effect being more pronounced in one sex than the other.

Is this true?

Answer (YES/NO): NO